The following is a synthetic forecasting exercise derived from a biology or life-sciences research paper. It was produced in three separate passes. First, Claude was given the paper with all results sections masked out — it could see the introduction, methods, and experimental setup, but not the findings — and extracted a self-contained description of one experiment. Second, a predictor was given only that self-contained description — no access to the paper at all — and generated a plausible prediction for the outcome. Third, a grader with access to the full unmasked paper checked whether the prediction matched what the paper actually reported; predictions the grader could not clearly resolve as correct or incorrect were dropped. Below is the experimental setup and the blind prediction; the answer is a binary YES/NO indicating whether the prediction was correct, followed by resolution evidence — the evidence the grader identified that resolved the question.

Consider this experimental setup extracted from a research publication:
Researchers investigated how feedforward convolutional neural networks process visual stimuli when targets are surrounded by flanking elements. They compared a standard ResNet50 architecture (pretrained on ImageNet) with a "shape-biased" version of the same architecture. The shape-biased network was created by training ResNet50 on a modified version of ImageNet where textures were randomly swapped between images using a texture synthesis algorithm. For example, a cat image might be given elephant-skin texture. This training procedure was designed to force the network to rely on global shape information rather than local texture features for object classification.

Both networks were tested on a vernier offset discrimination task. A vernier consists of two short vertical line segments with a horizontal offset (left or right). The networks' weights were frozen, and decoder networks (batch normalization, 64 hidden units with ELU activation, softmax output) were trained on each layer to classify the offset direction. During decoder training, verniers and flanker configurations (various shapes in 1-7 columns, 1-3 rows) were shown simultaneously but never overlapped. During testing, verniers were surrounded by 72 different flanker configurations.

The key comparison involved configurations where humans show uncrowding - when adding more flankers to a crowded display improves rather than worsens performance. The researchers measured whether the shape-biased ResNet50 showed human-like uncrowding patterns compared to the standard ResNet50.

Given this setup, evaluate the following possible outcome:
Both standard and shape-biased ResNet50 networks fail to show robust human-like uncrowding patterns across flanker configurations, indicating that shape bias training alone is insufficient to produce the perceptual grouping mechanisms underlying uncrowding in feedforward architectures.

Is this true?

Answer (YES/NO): YES